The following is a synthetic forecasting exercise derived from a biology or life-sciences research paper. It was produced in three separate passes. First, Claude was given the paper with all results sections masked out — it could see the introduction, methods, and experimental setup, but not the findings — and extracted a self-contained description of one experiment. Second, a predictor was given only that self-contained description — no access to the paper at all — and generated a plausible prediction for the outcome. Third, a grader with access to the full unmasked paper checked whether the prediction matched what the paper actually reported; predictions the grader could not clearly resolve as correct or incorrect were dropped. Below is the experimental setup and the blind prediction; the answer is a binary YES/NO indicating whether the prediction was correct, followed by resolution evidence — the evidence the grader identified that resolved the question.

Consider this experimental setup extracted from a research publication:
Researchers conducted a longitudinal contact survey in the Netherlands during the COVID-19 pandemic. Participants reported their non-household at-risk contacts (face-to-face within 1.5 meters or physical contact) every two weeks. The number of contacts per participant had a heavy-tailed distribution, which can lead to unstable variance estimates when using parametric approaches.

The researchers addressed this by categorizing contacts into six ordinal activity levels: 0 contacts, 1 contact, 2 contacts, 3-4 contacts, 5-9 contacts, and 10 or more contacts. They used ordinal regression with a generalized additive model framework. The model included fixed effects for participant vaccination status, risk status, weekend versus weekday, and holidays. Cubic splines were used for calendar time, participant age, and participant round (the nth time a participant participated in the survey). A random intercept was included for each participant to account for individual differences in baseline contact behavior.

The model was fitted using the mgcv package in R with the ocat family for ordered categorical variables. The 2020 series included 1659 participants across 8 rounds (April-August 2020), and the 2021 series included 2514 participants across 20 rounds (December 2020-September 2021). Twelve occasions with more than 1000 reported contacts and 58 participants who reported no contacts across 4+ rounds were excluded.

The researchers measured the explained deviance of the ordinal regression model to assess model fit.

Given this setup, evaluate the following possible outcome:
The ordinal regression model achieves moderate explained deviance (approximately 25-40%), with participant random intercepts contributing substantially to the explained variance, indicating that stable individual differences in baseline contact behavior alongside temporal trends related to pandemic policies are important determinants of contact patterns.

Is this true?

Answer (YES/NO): NO